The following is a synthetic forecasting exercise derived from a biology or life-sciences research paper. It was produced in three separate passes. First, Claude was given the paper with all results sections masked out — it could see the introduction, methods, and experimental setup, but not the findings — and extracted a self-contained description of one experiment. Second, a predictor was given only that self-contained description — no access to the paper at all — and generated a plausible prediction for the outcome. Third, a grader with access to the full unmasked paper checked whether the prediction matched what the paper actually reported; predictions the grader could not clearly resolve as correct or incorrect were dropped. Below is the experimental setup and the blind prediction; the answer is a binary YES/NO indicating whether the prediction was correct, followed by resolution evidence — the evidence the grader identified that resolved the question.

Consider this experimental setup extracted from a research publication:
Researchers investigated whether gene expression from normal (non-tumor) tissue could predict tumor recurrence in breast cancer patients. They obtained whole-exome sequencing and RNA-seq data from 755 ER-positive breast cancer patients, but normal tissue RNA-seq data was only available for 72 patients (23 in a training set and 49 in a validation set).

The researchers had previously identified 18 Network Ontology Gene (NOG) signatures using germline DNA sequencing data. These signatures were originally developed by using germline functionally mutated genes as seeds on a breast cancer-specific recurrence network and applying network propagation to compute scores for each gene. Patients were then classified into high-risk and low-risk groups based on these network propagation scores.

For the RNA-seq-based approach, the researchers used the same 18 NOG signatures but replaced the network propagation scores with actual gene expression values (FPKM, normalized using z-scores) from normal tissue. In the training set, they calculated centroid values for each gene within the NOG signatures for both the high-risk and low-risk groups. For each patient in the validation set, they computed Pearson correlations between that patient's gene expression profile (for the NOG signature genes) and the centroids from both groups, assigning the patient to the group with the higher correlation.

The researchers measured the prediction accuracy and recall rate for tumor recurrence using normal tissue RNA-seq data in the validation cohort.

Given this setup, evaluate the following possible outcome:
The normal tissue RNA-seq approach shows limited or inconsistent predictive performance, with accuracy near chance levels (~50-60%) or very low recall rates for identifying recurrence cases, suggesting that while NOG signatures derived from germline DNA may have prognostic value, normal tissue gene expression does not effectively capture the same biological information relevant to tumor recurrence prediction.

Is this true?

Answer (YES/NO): NO